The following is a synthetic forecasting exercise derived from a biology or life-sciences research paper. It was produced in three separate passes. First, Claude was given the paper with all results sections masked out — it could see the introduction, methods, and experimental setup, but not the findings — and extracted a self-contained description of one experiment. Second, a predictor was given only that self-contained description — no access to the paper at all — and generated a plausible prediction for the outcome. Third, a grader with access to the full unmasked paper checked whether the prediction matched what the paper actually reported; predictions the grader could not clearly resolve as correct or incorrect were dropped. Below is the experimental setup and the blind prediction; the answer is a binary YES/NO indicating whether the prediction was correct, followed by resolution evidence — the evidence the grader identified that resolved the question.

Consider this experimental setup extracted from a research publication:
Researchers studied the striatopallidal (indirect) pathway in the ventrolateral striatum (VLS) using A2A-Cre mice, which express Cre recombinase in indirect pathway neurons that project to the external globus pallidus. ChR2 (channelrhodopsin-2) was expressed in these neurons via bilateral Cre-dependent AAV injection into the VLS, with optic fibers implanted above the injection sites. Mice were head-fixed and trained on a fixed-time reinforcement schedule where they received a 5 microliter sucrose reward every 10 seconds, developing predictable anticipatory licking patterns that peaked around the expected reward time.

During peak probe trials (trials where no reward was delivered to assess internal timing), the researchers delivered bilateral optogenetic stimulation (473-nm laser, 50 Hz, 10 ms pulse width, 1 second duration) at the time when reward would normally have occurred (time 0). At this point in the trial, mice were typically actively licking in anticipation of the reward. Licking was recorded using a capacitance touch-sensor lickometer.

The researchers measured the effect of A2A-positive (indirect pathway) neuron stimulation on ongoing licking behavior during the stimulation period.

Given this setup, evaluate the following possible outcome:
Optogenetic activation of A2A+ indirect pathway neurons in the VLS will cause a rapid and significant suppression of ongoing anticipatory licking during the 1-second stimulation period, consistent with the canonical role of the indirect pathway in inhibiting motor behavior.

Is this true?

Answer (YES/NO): YES